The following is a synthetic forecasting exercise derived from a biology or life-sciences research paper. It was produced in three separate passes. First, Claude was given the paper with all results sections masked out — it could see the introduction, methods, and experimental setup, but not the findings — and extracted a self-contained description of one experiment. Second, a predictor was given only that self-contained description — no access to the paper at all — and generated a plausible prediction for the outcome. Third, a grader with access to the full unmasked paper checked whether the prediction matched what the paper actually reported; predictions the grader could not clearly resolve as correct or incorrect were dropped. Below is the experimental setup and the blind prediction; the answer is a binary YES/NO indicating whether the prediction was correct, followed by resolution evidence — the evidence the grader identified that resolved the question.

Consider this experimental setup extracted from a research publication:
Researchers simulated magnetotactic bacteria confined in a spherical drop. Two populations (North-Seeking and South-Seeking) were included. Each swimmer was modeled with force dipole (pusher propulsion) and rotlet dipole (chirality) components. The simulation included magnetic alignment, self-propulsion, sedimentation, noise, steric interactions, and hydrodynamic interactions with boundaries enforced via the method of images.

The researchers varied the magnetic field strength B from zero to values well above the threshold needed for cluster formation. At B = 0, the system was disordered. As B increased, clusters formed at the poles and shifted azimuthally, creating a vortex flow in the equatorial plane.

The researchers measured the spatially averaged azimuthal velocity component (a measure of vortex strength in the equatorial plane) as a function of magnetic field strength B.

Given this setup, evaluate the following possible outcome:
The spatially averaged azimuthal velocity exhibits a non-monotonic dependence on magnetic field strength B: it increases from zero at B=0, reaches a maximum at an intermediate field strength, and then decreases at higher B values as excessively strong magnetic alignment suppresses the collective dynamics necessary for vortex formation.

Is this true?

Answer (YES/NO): YES